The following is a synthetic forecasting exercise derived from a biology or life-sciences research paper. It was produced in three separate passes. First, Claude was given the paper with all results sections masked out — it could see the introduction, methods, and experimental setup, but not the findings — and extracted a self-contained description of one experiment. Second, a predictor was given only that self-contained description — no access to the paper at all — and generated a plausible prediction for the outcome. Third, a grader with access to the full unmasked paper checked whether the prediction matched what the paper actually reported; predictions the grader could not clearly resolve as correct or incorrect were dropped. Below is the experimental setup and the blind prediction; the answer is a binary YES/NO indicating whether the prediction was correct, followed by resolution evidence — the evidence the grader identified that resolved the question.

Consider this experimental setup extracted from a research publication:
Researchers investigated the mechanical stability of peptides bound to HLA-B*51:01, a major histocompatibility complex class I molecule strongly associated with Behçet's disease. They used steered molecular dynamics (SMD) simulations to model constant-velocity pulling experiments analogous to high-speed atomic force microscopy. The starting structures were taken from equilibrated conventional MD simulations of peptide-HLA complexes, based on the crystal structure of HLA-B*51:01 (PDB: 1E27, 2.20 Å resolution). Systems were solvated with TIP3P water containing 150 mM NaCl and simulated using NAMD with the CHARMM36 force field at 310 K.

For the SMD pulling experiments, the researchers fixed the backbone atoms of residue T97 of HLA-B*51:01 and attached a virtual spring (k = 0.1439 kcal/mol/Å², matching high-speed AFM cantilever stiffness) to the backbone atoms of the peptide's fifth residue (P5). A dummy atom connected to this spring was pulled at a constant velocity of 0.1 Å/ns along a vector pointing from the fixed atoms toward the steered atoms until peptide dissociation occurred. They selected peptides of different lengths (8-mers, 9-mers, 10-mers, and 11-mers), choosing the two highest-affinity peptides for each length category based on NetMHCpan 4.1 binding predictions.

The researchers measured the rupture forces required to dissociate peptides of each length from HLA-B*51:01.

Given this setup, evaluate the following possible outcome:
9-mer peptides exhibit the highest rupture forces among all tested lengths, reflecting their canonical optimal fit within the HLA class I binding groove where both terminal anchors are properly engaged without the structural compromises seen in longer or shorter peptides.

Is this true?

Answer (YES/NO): YES